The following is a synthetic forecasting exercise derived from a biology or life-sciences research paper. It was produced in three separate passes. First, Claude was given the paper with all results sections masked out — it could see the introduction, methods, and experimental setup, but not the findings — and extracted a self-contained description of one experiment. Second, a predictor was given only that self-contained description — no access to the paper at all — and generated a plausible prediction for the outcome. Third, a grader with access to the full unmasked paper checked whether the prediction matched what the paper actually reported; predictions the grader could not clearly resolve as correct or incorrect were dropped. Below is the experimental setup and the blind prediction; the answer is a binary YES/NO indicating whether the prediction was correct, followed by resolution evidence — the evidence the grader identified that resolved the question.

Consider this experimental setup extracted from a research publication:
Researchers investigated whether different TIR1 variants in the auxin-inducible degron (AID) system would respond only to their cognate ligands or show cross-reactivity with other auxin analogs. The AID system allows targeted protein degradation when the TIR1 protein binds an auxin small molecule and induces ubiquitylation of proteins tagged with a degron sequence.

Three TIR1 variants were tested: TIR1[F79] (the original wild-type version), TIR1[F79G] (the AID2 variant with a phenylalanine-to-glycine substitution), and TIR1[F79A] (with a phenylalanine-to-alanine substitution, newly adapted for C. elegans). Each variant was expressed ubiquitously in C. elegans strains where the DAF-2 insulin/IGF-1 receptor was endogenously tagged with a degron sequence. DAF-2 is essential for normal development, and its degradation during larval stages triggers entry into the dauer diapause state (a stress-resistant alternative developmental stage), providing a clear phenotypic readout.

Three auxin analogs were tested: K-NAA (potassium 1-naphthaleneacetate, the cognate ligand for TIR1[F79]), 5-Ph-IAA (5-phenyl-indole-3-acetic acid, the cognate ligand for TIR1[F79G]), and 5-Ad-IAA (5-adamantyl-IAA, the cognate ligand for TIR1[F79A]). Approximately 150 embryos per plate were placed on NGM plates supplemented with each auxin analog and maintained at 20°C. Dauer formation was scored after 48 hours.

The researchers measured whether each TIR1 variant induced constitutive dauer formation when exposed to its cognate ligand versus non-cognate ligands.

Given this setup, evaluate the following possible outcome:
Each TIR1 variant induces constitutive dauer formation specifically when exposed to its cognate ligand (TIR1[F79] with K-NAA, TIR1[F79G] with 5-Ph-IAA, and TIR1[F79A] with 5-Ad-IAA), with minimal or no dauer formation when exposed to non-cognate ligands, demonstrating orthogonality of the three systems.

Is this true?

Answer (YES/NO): NO